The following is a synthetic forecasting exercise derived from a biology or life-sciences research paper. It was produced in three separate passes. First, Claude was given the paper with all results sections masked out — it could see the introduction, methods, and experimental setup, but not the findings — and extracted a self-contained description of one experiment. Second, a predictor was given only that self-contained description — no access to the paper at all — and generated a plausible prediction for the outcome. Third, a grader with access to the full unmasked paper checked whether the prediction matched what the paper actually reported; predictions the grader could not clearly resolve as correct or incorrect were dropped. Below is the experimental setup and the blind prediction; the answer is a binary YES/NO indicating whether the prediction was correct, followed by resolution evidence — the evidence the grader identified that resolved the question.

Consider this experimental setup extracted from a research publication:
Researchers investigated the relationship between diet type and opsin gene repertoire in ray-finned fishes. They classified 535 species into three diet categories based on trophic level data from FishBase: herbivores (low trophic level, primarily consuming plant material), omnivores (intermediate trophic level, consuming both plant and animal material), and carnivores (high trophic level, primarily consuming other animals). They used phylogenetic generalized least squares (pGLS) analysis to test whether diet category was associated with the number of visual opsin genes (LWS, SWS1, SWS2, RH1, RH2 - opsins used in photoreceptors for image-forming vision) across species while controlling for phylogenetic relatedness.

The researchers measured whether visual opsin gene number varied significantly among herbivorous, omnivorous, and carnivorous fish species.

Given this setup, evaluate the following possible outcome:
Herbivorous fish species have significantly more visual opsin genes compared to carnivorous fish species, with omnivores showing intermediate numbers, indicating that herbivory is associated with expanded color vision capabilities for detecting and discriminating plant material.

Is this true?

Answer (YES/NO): NO